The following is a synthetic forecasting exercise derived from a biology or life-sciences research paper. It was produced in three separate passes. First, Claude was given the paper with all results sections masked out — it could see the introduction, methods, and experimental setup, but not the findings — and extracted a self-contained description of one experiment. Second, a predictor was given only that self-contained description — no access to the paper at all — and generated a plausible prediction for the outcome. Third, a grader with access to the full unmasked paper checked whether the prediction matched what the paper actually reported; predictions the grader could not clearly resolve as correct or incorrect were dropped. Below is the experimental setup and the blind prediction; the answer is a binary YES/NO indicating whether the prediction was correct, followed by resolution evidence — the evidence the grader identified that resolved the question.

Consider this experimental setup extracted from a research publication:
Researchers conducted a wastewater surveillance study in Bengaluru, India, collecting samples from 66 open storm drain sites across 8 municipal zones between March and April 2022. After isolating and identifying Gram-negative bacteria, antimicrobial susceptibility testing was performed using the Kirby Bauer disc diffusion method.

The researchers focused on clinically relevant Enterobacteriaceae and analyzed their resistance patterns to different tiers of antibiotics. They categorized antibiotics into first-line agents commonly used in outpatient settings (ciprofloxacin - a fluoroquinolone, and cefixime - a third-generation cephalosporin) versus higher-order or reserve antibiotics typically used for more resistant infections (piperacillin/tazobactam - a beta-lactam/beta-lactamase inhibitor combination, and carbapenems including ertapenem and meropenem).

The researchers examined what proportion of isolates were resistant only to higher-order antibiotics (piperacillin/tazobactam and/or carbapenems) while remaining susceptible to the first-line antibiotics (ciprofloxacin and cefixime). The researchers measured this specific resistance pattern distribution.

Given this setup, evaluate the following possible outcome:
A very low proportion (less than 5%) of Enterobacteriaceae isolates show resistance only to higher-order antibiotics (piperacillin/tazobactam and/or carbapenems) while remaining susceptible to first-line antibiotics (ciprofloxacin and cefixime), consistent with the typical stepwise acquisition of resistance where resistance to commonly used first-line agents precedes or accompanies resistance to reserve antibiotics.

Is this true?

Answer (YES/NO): NO